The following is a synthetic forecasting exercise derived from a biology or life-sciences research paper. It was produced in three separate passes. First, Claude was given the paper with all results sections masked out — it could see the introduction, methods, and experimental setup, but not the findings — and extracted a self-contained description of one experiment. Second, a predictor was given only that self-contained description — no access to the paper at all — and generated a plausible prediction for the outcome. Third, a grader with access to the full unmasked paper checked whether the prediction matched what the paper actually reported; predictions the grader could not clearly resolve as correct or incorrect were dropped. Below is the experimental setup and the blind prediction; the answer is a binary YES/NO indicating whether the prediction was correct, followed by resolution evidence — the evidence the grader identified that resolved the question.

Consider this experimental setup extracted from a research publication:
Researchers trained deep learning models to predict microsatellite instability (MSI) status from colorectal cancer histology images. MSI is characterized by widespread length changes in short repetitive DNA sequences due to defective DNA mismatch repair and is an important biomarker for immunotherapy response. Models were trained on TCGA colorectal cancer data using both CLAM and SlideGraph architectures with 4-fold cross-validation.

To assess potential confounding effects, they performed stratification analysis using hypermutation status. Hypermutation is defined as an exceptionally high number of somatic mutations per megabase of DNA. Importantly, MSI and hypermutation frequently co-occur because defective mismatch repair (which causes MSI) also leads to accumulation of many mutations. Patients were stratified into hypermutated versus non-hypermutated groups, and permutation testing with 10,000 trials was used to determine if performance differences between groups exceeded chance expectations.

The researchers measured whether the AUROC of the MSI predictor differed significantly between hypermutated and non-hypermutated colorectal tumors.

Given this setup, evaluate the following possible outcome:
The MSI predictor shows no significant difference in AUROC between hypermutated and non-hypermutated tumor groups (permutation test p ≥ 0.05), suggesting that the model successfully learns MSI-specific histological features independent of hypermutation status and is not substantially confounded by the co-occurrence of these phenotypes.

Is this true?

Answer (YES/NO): NO